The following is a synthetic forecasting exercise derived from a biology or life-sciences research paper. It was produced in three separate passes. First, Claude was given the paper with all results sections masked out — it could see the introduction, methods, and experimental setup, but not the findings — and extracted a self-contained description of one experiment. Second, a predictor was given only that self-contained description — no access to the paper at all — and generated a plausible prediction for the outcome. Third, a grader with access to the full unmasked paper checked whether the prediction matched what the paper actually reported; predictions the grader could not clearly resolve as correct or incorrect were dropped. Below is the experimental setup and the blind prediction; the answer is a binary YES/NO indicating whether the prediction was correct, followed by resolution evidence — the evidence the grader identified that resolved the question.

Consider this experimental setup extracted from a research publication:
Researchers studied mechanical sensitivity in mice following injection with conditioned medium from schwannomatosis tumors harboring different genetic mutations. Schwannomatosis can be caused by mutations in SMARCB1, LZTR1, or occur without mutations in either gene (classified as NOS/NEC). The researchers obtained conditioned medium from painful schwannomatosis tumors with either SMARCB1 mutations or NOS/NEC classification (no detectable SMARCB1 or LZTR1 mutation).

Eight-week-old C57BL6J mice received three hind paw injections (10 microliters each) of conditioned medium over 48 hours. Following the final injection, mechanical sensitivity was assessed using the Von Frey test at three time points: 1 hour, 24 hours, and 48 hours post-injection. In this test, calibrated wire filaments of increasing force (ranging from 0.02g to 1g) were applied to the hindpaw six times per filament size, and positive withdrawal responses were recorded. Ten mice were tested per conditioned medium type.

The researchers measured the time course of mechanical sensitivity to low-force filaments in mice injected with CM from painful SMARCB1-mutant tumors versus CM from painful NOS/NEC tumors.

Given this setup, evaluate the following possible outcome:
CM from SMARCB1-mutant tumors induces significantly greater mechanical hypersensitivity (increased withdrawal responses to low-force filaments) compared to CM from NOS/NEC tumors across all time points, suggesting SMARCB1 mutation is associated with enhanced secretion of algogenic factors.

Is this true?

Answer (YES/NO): NO